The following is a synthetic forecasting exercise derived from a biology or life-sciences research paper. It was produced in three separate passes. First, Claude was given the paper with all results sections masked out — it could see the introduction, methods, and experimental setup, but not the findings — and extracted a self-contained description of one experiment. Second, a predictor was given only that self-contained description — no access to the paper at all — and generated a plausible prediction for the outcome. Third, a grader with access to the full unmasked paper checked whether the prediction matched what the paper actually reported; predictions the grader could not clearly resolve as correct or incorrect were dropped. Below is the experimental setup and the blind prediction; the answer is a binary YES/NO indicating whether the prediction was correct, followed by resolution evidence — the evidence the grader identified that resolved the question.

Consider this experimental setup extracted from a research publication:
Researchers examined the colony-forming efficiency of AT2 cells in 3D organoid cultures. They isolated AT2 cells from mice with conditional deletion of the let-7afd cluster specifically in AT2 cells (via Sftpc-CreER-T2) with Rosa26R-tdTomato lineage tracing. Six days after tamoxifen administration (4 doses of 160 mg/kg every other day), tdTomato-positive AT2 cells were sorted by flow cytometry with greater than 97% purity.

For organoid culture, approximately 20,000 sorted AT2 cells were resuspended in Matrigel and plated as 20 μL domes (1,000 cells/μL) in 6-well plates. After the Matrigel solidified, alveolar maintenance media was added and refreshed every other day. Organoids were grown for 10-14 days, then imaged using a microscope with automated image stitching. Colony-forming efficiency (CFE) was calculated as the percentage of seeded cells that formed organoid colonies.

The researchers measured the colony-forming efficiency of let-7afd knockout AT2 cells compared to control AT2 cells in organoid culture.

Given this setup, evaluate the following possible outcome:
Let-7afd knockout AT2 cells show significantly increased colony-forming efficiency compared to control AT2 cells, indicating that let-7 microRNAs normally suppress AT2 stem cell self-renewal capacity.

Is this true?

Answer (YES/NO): YES